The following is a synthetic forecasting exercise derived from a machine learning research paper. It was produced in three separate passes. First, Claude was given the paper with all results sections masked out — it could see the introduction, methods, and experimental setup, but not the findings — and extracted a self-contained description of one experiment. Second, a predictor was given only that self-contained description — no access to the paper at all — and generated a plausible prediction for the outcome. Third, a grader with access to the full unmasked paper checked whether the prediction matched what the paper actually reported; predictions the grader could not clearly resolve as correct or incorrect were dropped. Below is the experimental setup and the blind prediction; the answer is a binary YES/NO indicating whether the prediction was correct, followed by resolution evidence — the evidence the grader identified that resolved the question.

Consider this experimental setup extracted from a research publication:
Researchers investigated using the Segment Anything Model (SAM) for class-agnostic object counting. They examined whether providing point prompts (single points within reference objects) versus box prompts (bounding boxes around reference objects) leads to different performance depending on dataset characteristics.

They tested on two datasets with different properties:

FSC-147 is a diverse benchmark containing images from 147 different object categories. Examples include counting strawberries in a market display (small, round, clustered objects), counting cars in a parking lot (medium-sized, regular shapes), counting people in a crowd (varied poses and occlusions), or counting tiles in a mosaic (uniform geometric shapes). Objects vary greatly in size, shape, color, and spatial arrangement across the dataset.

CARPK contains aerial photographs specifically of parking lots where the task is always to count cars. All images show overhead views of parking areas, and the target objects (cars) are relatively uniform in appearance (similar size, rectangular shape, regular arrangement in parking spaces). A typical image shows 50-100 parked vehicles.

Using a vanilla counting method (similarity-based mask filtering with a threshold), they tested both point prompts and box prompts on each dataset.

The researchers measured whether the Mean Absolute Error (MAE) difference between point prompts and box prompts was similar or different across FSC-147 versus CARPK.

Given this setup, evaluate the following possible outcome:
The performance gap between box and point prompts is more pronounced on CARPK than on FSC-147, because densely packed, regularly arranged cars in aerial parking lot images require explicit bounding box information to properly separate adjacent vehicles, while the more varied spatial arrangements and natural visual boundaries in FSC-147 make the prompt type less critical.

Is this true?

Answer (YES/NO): NO